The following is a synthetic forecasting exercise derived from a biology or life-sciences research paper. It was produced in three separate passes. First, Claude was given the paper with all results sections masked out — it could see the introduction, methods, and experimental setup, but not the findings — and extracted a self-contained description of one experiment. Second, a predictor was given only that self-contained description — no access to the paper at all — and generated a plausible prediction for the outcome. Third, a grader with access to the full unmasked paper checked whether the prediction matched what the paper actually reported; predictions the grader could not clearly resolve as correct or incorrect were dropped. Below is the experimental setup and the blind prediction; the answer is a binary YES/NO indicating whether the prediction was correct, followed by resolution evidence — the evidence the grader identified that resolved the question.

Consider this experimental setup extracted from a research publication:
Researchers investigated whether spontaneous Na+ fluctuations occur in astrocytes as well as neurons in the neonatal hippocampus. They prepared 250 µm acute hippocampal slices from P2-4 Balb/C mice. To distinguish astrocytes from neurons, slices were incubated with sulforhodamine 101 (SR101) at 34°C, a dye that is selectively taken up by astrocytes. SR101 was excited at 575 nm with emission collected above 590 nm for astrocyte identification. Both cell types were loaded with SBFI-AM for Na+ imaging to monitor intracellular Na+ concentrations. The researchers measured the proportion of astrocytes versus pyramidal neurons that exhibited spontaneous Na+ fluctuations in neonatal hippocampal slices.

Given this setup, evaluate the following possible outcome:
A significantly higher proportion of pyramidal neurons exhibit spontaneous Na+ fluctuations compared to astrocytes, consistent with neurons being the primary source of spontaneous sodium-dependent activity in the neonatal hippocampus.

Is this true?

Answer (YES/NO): NO